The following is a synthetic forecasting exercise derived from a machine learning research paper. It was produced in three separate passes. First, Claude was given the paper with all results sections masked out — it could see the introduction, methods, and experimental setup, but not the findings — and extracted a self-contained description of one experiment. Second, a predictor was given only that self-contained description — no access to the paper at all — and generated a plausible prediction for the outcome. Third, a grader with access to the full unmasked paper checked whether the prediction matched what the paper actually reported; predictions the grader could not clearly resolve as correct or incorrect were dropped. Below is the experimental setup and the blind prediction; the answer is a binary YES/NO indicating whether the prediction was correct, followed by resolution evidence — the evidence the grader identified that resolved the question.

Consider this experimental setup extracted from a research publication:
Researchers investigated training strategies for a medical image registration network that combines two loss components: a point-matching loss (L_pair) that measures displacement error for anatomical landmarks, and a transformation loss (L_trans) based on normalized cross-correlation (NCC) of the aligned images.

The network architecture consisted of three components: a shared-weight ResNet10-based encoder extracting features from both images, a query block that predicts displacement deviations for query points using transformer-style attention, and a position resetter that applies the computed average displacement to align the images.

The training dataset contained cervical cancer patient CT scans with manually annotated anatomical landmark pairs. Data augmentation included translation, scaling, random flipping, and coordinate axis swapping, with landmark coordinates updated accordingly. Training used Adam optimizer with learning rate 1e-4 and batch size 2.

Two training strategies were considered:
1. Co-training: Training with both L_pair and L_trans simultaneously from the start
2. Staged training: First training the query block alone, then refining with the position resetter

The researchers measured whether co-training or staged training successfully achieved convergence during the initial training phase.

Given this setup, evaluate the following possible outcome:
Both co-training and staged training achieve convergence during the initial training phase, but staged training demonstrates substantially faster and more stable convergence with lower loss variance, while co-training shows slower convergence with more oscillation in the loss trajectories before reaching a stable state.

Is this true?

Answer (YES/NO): NO